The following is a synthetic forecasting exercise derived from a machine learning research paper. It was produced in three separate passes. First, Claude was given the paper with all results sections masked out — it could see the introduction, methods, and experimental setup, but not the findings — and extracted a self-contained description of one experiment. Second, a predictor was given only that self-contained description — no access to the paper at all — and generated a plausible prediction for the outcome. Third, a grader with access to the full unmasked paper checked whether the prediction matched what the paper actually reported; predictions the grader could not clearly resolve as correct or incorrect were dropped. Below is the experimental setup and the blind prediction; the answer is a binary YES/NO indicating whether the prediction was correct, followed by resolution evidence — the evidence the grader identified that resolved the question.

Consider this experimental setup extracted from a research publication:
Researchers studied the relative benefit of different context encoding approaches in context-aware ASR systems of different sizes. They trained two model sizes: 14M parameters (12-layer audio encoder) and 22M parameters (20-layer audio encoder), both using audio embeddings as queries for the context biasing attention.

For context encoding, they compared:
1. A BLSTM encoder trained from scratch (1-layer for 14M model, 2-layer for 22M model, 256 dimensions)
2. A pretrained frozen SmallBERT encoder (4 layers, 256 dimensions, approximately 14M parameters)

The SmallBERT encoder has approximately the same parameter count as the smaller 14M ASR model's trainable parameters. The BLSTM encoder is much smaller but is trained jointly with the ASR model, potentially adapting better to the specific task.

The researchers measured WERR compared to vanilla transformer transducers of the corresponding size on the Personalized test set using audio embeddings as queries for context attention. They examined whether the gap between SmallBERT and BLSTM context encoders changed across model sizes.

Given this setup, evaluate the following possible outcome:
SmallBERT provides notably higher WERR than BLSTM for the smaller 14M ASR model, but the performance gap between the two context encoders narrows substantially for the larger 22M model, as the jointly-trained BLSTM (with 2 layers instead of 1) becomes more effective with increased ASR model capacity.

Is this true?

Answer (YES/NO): NO